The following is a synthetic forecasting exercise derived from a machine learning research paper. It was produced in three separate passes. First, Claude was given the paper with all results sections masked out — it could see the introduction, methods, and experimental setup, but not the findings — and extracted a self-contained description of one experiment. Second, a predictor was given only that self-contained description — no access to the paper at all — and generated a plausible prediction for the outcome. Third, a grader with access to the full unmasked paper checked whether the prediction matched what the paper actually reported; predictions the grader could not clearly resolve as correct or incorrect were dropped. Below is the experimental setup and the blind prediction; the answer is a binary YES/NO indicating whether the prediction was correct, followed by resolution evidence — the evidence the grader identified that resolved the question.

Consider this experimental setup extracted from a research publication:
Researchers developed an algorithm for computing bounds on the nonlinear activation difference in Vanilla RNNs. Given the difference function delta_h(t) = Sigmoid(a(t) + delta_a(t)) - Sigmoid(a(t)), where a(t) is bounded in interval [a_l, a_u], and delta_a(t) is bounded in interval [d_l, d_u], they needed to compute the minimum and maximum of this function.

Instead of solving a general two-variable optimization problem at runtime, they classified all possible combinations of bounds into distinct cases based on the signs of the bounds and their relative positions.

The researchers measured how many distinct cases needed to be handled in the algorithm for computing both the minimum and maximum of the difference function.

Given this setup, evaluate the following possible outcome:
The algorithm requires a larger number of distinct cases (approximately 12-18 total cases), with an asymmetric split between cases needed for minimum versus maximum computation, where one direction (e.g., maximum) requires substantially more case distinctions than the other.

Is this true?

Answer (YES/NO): NO